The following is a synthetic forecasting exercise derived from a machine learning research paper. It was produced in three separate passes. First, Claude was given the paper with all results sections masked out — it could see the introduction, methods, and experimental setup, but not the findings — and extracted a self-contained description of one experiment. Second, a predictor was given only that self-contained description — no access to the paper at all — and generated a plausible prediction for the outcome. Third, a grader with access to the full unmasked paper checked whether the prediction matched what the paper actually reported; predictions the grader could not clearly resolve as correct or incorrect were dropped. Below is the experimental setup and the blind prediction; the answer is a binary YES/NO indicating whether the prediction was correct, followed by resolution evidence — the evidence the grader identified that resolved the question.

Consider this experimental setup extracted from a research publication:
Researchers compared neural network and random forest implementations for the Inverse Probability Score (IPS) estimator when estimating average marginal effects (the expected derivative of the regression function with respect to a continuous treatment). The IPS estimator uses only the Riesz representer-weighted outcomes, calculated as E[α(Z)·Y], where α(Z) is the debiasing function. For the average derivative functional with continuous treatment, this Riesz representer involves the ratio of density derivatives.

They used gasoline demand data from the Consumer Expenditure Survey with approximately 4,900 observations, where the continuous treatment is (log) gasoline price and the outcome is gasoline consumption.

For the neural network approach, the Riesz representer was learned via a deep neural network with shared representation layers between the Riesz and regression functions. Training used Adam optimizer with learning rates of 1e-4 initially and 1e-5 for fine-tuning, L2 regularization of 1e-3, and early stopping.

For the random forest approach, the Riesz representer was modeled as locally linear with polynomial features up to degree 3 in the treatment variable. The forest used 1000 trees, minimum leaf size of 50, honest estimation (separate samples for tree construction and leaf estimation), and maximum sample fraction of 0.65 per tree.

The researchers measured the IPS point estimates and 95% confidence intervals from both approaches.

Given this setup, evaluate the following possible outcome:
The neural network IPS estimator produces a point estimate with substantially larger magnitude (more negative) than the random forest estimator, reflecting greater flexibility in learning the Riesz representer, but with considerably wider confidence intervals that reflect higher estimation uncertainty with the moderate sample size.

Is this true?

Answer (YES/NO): NO